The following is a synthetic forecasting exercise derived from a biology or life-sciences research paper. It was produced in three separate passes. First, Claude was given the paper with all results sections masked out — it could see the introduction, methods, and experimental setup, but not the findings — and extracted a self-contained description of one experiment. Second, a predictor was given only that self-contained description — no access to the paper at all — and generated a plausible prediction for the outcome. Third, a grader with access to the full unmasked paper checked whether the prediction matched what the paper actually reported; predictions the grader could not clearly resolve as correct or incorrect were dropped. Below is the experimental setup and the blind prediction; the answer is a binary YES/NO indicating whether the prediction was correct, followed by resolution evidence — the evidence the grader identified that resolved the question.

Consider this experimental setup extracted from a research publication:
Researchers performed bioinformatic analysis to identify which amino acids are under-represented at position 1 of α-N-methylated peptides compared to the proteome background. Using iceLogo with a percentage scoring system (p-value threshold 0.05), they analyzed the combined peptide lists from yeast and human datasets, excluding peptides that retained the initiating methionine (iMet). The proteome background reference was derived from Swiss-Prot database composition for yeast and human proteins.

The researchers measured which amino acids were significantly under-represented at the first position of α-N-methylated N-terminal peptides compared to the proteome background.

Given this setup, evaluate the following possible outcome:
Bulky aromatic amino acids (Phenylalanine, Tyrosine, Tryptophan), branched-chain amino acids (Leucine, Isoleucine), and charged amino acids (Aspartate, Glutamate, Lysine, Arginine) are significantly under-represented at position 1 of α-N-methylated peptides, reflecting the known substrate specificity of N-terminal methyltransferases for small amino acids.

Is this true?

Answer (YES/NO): NO